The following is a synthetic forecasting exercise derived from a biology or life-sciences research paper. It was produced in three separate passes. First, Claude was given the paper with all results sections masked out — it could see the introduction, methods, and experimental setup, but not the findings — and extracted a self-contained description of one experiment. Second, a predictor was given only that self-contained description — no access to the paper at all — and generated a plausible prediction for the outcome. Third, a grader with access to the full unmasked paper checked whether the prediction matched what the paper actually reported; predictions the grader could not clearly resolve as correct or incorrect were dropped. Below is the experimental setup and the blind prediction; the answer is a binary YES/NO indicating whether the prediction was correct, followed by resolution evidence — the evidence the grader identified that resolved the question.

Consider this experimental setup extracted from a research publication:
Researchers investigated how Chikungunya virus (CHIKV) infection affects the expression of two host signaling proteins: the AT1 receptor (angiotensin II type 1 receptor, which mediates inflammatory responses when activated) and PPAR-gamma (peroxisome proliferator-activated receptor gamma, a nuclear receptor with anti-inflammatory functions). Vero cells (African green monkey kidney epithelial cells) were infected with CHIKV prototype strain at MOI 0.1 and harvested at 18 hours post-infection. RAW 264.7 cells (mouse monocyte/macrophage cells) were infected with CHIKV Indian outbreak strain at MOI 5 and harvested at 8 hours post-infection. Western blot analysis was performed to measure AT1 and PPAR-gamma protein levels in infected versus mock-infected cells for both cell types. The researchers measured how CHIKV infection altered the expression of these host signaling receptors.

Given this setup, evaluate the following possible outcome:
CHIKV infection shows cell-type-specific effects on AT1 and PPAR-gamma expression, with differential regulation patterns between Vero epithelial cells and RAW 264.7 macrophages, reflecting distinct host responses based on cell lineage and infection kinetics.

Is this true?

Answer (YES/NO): NO